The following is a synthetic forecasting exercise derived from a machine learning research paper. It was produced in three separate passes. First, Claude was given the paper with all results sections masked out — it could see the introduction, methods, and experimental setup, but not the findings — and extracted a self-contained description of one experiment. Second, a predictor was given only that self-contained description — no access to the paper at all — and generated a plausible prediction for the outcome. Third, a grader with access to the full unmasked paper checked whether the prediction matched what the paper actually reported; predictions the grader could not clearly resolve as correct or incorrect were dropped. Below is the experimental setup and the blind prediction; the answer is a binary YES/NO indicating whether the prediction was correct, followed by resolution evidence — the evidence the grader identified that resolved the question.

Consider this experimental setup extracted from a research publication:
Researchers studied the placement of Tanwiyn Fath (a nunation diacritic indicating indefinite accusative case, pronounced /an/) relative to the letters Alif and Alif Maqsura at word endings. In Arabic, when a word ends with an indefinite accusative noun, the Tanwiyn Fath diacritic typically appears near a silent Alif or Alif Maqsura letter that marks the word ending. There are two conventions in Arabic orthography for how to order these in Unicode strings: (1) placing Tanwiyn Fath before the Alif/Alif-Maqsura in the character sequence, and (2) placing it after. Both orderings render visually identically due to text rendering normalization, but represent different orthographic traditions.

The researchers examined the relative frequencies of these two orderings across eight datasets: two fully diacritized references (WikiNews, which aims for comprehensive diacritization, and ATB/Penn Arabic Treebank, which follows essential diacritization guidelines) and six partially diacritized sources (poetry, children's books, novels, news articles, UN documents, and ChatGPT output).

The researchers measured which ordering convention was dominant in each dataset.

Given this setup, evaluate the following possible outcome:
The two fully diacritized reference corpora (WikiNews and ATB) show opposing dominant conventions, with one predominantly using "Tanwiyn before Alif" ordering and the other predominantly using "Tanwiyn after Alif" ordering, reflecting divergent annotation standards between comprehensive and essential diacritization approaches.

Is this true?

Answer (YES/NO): YES